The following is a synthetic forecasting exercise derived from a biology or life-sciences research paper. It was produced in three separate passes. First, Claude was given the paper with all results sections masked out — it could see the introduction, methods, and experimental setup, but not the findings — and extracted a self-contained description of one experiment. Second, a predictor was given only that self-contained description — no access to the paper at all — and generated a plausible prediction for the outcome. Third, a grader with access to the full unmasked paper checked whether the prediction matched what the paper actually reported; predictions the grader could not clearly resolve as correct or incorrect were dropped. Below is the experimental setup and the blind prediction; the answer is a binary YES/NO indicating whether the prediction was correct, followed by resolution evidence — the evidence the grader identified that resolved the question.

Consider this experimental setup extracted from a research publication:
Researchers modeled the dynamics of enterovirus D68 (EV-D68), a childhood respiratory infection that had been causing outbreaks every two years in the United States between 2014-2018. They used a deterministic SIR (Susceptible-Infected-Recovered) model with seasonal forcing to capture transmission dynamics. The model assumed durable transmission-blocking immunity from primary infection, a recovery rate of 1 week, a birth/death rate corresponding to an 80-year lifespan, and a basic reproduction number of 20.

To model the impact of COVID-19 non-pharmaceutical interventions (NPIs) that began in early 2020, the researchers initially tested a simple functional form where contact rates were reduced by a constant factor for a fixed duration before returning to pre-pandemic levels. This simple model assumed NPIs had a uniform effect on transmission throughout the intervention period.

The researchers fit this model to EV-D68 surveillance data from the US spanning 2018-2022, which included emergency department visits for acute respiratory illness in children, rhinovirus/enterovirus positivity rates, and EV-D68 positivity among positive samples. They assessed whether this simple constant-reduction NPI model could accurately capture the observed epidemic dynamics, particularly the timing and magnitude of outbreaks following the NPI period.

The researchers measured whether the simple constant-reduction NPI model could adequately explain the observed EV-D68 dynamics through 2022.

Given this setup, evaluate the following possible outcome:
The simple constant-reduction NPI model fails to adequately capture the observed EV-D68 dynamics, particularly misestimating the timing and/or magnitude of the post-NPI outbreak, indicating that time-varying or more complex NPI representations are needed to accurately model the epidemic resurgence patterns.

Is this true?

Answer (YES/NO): YES